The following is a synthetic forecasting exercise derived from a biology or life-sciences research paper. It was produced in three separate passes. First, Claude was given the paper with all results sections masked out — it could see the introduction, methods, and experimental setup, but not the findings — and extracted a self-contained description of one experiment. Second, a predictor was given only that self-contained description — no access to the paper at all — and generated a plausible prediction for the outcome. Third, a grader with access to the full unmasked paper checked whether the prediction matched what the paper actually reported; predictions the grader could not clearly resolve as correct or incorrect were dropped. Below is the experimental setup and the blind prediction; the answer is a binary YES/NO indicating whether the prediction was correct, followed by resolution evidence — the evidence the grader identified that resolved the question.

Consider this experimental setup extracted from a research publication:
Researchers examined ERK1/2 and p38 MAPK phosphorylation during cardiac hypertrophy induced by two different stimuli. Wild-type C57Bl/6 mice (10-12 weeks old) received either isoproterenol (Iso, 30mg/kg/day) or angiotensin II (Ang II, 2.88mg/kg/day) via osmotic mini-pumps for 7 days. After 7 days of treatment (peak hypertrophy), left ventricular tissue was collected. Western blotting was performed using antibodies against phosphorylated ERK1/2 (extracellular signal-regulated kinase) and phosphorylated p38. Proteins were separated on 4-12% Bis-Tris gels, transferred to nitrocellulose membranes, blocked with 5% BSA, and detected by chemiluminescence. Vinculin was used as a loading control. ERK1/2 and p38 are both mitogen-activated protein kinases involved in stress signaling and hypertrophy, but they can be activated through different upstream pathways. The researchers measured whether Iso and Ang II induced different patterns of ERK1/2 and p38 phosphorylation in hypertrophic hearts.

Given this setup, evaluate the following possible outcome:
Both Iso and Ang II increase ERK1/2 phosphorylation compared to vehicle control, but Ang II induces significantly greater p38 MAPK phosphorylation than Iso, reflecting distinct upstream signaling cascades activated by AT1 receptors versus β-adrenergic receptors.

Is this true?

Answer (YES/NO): NO